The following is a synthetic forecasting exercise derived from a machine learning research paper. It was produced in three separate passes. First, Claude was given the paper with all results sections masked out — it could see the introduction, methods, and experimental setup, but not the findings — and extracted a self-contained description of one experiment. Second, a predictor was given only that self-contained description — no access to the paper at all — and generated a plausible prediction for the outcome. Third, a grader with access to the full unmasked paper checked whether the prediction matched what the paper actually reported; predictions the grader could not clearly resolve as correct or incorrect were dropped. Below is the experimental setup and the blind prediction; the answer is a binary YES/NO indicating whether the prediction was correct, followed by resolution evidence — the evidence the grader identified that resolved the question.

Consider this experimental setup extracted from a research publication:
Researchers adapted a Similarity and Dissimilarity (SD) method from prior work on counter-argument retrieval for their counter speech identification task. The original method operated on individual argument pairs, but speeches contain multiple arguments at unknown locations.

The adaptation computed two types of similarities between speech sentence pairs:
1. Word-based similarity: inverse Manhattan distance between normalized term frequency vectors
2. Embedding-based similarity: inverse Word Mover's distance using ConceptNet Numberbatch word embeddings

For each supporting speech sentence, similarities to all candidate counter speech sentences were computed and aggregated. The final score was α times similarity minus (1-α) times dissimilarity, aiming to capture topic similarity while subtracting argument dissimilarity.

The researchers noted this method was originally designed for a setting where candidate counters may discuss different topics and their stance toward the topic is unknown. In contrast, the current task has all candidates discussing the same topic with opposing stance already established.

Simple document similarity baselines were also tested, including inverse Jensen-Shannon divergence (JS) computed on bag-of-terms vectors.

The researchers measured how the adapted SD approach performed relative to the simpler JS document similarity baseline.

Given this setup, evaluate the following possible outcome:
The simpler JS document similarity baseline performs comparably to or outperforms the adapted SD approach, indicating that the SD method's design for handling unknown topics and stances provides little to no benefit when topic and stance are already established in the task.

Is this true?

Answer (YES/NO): YES